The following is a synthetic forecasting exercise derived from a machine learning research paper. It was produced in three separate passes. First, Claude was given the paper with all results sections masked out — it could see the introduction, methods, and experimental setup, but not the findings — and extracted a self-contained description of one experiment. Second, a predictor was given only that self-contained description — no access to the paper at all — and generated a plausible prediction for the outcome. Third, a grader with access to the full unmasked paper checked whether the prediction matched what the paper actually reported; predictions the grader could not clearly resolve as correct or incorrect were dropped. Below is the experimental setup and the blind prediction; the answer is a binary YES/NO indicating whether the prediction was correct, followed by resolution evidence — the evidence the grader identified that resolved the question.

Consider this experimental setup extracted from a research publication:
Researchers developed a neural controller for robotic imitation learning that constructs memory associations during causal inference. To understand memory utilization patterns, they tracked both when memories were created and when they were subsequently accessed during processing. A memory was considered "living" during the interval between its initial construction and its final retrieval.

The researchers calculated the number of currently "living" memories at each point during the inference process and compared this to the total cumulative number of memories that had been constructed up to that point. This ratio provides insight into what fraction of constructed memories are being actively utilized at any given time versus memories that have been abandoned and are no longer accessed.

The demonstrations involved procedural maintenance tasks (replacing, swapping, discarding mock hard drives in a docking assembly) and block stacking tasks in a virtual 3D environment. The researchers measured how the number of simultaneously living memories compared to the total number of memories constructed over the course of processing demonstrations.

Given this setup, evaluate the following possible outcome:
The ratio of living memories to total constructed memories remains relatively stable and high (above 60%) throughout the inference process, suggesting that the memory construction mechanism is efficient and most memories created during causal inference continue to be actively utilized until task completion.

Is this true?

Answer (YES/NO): NO